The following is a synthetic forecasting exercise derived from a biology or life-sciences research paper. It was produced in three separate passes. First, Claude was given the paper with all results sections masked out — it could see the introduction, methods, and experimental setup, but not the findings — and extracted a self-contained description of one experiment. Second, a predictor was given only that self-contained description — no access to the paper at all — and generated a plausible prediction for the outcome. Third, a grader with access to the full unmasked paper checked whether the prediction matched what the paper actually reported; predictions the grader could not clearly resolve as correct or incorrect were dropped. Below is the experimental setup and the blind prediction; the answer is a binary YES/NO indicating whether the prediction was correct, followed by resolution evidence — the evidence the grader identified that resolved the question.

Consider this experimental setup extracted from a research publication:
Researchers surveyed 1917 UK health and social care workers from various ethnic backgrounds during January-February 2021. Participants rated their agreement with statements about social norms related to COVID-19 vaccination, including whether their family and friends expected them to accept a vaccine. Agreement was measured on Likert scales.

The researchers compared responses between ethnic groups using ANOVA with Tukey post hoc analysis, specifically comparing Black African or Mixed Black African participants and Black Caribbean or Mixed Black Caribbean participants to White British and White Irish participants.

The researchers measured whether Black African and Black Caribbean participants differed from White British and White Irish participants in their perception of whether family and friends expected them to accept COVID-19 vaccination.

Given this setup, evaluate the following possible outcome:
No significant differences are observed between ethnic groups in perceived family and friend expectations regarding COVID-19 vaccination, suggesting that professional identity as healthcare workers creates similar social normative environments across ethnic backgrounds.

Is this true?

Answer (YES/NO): NO